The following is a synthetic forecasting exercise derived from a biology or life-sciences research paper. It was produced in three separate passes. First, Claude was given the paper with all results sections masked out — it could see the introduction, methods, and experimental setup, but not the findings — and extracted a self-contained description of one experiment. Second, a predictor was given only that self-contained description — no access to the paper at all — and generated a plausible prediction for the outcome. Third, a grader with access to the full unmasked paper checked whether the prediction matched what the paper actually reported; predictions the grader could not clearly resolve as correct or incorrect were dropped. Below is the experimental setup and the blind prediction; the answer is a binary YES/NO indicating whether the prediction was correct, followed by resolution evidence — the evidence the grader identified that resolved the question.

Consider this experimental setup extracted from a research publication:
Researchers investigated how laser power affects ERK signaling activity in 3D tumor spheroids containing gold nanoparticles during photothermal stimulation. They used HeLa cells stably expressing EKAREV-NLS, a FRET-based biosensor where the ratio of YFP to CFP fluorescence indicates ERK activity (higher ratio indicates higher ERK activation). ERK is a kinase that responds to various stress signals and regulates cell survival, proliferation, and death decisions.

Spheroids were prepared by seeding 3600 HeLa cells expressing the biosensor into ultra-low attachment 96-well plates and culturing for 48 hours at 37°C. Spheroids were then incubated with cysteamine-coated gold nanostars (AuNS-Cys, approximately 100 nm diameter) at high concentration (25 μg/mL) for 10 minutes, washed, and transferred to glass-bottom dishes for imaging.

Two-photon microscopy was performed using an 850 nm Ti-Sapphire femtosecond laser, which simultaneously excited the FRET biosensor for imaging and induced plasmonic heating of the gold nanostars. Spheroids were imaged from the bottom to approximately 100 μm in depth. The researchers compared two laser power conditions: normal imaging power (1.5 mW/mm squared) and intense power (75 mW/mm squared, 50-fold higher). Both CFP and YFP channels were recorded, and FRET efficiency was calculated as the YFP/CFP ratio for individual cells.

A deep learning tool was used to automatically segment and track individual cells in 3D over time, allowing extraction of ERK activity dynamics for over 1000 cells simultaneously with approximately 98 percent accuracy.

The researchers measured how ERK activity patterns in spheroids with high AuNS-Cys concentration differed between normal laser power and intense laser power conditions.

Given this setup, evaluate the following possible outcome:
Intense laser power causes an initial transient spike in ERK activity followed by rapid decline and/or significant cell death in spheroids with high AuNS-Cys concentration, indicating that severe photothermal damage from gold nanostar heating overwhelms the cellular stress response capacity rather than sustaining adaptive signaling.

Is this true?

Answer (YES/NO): YES